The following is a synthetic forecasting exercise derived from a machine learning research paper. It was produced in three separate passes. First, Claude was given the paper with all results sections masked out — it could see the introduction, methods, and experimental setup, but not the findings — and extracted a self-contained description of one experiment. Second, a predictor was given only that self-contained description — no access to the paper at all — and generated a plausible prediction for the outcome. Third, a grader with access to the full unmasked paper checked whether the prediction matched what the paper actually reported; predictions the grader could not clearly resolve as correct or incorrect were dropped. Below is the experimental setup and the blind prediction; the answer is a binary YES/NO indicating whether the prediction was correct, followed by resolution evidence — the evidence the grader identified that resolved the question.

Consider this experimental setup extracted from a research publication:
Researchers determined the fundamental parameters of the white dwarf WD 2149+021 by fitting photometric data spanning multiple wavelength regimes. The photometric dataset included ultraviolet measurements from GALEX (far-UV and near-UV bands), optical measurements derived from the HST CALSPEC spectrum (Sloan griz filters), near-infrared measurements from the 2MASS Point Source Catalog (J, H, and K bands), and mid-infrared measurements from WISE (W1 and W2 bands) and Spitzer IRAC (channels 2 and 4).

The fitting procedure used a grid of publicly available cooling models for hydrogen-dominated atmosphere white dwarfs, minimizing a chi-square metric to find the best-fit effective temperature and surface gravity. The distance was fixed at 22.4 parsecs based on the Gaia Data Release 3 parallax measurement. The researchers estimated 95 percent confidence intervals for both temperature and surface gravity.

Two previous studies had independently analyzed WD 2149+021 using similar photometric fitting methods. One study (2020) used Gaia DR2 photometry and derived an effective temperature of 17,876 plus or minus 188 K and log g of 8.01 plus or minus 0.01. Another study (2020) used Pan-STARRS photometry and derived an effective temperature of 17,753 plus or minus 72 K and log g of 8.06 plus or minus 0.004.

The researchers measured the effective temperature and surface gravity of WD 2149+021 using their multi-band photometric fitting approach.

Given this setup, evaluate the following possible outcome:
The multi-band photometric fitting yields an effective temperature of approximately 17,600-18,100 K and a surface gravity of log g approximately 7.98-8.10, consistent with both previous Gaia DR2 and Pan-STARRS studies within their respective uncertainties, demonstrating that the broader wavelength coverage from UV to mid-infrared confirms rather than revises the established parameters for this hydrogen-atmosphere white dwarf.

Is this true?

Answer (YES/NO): YES